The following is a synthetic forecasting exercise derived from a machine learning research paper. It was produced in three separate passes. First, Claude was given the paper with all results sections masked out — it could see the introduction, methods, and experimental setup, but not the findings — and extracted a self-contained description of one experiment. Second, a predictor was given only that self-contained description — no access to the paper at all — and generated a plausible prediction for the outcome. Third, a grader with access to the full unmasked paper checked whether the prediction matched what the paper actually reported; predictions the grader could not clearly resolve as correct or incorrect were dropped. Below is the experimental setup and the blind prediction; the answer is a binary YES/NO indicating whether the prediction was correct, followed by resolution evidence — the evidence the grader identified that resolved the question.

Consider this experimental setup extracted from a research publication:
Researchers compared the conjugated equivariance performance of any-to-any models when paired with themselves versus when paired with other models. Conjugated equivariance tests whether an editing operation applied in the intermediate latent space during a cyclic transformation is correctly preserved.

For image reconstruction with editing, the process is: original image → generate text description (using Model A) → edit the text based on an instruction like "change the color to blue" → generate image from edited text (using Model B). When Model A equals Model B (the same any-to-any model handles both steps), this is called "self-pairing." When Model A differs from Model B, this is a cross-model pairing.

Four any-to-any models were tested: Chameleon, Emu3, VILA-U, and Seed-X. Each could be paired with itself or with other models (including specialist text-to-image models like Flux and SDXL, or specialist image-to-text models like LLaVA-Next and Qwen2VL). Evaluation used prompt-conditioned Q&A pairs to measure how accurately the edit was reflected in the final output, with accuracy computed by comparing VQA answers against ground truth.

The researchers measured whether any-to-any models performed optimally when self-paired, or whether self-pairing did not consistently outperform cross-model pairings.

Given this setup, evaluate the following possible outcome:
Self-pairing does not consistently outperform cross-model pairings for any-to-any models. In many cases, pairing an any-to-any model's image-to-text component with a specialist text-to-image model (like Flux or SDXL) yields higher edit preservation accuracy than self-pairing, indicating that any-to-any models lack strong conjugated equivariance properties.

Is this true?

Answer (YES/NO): NO